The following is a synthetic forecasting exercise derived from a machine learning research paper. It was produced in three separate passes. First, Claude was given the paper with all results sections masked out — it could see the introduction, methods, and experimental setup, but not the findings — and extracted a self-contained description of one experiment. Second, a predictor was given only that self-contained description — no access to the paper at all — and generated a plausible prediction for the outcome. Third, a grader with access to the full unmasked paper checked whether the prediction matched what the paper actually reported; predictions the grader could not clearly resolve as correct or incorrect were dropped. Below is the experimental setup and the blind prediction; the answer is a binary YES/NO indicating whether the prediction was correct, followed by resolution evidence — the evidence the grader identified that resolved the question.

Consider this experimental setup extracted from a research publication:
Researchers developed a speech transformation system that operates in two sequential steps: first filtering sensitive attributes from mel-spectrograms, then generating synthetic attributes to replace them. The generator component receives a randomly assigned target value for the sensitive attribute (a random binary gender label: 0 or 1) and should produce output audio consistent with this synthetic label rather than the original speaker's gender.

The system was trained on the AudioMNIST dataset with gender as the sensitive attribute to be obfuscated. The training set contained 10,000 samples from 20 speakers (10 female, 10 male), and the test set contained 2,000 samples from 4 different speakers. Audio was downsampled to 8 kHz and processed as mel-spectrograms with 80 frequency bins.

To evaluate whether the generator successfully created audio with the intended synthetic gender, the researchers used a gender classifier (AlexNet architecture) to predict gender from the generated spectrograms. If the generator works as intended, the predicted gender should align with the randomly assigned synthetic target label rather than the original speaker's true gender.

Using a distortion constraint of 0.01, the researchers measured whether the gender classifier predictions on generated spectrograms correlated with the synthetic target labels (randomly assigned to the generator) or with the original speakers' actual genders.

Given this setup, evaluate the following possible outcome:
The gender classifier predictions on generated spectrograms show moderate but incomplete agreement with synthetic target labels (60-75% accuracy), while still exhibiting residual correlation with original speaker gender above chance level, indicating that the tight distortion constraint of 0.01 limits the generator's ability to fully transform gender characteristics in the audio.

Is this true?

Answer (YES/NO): NO